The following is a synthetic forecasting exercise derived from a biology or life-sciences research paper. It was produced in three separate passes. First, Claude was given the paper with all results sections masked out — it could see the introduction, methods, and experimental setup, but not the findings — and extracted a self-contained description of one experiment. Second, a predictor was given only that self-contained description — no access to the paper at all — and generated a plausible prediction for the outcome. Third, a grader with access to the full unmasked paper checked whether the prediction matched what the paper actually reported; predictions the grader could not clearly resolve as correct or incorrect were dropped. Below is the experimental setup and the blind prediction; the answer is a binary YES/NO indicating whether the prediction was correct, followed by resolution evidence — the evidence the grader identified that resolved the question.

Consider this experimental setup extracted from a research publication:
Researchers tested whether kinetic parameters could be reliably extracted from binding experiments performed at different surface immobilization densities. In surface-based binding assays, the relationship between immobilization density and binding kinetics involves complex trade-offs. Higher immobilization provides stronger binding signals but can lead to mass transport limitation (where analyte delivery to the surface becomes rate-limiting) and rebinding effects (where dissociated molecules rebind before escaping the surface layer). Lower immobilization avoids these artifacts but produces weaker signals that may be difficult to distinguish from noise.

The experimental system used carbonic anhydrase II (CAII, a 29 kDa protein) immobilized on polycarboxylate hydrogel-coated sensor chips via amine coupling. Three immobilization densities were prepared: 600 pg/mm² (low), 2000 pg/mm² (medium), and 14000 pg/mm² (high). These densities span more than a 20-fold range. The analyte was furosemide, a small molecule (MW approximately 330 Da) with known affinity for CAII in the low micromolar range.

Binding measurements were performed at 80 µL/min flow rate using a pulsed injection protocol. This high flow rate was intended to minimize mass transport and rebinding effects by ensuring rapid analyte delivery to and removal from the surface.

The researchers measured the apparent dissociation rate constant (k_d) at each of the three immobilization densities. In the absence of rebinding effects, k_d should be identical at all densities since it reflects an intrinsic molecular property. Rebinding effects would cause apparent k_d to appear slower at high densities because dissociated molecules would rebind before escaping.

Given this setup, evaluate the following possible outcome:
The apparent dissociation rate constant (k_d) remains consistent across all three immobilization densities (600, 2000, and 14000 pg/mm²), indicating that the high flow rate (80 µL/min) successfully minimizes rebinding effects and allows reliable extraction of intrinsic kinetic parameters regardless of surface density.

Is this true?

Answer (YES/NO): YES